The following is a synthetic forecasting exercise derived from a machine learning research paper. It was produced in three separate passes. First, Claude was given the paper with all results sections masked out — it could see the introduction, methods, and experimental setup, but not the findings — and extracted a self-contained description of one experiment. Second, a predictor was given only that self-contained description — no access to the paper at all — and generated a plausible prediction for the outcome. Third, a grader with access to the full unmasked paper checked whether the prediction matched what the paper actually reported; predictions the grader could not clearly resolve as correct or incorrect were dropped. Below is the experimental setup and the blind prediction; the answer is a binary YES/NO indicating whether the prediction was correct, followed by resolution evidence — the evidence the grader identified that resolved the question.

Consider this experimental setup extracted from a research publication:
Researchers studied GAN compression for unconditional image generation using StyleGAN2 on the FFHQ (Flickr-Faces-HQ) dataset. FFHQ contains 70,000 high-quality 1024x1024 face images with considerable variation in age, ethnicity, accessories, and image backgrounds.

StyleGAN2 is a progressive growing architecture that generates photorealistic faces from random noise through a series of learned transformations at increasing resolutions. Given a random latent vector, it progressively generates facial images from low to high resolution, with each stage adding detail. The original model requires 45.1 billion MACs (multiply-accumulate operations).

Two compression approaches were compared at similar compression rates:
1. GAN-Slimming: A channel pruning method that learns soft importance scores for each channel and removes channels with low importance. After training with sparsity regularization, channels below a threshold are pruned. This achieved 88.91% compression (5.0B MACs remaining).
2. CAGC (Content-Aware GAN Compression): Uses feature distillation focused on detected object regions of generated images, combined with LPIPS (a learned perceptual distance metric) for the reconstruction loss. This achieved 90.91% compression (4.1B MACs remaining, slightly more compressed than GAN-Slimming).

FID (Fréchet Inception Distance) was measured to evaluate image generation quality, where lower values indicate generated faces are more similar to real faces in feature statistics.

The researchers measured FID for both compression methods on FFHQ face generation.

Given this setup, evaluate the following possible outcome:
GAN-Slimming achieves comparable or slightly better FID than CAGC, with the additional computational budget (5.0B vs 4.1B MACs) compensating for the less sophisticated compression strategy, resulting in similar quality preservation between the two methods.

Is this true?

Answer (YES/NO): NO